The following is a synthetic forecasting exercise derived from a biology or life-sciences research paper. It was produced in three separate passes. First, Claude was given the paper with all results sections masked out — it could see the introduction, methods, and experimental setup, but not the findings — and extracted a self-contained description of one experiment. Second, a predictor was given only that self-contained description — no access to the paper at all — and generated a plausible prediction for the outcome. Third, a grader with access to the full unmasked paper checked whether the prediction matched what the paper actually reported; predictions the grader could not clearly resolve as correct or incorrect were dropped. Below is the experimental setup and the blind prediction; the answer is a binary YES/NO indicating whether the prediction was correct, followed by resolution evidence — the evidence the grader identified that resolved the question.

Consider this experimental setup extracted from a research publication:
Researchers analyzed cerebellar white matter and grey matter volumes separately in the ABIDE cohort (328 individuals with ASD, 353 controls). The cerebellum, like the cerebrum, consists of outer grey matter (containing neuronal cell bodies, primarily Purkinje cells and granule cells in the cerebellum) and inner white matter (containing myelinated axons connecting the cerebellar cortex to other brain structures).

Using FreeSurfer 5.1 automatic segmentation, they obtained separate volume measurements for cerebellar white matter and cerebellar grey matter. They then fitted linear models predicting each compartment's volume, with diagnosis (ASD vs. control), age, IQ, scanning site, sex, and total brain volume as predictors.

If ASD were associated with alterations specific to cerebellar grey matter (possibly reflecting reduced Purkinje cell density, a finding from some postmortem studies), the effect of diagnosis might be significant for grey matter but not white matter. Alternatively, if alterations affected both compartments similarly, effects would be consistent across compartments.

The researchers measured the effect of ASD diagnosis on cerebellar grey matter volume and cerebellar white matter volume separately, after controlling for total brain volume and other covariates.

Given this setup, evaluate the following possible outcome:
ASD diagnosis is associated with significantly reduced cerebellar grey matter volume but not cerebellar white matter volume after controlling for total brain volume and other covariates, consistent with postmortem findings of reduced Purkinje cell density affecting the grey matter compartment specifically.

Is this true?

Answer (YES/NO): NO